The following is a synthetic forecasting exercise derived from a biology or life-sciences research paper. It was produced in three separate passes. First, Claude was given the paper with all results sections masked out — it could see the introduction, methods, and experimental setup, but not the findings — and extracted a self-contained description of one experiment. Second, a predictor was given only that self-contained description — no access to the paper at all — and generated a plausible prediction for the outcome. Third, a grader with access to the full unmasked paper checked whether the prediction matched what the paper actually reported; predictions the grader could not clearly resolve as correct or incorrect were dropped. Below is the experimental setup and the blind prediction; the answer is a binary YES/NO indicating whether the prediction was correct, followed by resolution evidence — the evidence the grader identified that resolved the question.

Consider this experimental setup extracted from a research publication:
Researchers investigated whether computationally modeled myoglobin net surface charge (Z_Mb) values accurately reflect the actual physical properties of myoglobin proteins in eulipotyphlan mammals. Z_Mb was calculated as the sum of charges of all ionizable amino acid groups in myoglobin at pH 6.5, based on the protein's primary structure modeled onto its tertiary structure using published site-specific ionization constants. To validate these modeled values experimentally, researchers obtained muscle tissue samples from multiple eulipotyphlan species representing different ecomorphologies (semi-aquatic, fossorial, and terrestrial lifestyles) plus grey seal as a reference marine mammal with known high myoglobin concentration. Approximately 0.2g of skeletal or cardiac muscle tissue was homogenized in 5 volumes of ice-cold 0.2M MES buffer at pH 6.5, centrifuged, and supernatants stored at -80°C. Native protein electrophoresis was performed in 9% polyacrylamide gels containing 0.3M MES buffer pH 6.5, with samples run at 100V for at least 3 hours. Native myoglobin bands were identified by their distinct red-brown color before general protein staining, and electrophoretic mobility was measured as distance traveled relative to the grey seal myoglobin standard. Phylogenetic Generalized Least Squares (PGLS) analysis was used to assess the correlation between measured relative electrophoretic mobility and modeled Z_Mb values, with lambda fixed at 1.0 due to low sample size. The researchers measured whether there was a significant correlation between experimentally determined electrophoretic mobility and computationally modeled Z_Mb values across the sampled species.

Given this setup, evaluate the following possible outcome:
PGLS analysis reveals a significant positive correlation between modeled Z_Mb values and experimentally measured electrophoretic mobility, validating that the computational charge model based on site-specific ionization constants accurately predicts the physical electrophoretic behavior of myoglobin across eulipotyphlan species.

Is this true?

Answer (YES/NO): YES